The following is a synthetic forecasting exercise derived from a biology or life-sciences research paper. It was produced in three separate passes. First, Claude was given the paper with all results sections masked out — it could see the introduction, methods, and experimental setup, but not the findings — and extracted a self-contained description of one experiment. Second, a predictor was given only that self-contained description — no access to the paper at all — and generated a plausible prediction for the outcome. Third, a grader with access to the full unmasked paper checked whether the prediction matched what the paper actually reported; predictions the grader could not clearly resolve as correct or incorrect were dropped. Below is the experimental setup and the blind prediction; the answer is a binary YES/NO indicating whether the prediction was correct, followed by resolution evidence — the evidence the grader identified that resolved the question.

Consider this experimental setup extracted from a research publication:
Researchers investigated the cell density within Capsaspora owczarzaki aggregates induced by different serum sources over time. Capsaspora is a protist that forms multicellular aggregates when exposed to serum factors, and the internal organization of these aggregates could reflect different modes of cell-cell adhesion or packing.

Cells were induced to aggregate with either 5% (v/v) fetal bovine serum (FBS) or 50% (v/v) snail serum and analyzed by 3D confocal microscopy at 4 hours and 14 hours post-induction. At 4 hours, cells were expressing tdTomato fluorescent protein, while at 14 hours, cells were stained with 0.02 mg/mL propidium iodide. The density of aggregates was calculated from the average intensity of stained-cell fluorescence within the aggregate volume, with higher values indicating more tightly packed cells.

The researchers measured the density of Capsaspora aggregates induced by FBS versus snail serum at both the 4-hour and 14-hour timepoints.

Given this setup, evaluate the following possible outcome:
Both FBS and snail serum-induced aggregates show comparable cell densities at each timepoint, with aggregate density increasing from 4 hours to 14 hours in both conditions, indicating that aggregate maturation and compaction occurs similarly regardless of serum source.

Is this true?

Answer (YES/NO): NO